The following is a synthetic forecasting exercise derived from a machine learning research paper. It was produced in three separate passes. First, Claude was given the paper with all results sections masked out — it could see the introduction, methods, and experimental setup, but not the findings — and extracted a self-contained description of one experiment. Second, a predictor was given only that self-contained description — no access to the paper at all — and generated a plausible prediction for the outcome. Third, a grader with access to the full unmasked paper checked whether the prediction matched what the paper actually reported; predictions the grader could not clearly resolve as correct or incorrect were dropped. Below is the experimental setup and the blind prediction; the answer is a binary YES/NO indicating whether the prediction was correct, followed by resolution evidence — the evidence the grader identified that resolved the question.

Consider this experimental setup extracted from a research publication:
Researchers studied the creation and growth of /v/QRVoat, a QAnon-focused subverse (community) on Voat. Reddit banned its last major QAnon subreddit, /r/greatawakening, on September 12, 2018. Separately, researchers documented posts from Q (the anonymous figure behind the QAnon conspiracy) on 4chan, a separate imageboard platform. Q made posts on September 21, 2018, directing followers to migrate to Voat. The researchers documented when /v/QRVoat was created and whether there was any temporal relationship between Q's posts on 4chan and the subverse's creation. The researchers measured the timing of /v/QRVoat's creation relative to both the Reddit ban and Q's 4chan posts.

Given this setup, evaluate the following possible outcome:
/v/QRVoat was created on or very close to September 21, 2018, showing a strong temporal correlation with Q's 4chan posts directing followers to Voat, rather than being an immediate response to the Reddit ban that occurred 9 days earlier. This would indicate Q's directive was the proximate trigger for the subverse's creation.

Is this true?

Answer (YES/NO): YES